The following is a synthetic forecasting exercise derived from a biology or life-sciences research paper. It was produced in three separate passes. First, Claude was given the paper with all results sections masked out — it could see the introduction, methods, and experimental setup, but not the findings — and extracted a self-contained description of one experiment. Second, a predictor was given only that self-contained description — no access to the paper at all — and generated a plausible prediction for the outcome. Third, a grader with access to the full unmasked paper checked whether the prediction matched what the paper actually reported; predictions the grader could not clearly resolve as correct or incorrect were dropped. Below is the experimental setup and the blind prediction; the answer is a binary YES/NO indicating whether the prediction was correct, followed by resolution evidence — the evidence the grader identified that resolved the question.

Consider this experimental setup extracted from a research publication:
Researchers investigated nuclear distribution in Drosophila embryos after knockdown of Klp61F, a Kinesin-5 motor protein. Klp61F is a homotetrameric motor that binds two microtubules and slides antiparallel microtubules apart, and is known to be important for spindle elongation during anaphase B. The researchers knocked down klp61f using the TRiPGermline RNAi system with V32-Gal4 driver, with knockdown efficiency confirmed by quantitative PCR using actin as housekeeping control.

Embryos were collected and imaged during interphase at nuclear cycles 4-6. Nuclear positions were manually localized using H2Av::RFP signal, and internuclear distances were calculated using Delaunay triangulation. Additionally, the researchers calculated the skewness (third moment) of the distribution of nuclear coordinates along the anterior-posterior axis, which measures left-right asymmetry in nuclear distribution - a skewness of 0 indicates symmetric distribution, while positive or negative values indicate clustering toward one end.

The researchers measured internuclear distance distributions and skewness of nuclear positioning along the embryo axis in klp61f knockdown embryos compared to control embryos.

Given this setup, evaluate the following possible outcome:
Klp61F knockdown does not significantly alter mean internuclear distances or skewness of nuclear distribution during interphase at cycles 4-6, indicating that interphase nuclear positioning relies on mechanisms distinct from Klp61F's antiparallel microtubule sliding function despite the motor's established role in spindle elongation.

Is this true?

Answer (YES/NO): NO